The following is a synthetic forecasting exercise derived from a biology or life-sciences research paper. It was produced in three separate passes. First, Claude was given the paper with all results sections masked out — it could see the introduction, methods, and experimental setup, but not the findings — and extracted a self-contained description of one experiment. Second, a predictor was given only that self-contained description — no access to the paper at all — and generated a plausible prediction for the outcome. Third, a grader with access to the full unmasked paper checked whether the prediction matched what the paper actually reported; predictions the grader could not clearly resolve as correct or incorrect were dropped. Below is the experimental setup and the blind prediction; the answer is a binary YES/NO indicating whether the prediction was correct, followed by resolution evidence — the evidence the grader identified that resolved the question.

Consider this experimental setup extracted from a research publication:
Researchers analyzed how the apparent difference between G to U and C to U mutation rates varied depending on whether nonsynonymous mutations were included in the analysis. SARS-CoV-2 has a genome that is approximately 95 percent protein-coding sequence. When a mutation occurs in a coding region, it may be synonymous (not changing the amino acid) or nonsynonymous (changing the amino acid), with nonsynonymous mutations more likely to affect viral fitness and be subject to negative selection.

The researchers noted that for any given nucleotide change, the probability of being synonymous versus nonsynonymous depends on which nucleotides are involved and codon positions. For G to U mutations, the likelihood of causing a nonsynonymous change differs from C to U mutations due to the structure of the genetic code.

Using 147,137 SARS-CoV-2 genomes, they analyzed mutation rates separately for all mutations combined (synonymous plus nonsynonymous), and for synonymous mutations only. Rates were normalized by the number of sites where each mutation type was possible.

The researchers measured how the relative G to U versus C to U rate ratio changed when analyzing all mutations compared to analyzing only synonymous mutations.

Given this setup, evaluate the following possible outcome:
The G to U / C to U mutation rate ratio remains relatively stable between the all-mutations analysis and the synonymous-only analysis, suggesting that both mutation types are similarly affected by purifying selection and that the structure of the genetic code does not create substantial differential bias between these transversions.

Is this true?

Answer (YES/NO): NO